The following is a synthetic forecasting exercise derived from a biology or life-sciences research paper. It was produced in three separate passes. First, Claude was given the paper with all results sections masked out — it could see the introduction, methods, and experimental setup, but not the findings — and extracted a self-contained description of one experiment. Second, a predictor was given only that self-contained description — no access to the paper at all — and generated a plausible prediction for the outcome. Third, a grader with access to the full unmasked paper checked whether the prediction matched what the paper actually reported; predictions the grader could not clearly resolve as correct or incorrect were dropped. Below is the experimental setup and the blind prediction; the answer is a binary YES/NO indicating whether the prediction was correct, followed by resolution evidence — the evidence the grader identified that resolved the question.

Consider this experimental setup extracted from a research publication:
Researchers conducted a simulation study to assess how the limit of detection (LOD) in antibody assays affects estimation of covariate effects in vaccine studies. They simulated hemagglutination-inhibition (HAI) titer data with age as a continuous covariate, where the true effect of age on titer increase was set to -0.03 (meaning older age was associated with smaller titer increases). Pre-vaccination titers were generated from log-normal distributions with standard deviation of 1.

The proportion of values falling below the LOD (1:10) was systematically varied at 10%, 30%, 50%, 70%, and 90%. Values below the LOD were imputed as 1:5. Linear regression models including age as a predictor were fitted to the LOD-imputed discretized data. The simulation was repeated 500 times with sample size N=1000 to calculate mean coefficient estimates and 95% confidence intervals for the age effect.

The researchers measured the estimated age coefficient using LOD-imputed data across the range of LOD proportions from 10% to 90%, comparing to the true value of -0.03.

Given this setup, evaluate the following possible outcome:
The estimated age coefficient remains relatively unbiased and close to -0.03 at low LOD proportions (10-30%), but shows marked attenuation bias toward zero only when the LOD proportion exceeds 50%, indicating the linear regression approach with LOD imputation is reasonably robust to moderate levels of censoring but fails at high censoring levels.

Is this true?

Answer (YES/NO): NO